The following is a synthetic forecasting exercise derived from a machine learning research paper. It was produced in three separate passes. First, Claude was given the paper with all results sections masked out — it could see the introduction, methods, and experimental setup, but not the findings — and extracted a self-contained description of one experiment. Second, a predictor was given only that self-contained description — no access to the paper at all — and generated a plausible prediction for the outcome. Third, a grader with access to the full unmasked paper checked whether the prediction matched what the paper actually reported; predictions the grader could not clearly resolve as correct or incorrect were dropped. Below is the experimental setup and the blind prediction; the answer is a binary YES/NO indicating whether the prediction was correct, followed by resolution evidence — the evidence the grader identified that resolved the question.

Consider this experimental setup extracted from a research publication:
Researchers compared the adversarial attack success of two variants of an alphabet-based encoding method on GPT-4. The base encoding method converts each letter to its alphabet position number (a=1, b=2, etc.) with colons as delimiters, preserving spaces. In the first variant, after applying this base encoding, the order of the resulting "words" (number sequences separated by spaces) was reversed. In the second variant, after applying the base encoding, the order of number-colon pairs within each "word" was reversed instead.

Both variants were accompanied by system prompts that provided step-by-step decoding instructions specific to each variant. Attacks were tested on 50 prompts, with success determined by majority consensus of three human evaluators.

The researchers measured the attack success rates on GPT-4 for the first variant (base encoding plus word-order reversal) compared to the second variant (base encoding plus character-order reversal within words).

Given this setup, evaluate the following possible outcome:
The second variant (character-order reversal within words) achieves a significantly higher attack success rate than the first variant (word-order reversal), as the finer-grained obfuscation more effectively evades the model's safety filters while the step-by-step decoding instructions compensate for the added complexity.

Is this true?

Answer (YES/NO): NO